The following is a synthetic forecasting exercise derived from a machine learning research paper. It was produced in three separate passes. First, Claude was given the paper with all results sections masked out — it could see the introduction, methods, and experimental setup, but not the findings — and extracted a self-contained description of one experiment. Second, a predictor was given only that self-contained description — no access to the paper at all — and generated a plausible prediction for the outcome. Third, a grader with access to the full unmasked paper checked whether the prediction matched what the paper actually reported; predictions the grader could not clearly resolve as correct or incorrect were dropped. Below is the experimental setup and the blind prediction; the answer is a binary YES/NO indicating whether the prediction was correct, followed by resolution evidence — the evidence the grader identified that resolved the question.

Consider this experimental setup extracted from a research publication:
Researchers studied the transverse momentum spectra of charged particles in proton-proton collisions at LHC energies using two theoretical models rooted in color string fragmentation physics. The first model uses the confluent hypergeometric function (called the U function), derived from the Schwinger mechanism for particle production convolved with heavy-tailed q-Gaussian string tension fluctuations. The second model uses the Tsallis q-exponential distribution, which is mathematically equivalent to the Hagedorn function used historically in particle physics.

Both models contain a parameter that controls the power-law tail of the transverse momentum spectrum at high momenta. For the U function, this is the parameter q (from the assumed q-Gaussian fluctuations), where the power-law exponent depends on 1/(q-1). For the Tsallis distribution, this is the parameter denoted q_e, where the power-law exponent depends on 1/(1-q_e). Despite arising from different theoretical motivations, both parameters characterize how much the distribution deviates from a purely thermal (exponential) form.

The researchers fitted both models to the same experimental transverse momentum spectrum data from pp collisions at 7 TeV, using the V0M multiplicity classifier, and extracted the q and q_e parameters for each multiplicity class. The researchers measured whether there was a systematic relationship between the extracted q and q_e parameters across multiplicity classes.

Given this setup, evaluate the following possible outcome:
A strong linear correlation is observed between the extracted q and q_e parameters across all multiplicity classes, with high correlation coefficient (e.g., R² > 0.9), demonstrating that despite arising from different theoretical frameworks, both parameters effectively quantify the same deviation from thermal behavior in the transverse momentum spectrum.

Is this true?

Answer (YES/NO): YES